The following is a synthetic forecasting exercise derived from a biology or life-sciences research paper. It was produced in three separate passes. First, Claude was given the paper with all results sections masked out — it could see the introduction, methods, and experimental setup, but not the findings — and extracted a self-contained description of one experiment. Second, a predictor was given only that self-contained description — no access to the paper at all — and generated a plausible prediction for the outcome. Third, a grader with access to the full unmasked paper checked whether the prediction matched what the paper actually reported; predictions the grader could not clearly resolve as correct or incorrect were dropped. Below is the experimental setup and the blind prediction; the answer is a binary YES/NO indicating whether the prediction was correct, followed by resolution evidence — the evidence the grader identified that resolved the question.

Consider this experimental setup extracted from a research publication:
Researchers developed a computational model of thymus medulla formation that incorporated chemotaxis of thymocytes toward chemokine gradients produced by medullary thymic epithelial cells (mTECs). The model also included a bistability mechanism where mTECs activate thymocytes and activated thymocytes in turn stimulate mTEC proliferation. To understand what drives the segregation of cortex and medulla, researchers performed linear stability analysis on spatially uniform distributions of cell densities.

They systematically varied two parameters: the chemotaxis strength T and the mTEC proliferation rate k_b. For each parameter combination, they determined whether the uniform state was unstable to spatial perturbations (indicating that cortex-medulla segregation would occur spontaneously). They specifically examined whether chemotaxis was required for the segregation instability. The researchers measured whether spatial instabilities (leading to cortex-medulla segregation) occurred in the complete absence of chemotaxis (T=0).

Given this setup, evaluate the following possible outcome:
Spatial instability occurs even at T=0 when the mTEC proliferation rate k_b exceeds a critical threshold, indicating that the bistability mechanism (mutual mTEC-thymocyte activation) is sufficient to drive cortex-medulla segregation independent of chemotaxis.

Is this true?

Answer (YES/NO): NO